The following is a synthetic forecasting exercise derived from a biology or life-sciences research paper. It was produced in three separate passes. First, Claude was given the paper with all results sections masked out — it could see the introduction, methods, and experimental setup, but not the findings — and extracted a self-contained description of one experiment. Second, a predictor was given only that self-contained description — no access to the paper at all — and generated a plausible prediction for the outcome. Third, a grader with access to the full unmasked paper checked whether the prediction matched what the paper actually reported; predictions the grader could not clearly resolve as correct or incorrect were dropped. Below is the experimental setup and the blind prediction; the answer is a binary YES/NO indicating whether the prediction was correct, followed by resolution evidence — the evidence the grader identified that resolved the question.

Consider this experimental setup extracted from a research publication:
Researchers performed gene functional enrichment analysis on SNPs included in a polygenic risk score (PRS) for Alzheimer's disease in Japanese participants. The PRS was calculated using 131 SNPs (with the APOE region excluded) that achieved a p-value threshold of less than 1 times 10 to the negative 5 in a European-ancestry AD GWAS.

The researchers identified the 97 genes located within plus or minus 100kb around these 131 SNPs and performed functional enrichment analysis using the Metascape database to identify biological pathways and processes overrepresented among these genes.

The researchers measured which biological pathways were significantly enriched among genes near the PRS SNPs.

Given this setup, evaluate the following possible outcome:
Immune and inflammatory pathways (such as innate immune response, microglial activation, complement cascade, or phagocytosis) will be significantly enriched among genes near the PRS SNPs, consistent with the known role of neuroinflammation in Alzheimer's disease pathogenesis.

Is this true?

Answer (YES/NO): YES